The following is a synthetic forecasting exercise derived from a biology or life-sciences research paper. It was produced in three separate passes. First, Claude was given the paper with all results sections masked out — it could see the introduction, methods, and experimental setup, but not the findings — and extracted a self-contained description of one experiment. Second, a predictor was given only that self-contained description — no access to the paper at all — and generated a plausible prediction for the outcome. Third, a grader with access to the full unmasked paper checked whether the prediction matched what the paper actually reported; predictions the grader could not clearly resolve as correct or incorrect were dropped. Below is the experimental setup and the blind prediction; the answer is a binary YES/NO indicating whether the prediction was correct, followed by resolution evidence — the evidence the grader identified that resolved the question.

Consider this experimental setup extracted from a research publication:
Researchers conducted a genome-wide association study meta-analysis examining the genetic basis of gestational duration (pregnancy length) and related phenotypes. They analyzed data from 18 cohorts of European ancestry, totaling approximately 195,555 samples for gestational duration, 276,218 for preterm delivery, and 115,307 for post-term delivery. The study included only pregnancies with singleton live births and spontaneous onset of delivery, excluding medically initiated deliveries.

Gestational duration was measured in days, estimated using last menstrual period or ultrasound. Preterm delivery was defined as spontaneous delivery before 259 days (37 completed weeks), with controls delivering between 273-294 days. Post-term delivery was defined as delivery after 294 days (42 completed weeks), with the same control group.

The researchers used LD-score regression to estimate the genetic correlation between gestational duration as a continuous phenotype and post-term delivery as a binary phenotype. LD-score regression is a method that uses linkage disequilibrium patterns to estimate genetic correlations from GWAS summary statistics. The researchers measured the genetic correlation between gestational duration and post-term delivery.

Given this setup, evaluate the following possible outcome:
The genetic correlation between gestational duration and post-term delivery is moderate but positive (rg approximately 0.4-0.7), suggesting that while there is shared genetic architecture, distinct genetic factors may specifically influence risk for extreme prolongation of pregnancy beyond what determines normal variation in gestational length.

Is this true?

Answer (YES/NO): NO